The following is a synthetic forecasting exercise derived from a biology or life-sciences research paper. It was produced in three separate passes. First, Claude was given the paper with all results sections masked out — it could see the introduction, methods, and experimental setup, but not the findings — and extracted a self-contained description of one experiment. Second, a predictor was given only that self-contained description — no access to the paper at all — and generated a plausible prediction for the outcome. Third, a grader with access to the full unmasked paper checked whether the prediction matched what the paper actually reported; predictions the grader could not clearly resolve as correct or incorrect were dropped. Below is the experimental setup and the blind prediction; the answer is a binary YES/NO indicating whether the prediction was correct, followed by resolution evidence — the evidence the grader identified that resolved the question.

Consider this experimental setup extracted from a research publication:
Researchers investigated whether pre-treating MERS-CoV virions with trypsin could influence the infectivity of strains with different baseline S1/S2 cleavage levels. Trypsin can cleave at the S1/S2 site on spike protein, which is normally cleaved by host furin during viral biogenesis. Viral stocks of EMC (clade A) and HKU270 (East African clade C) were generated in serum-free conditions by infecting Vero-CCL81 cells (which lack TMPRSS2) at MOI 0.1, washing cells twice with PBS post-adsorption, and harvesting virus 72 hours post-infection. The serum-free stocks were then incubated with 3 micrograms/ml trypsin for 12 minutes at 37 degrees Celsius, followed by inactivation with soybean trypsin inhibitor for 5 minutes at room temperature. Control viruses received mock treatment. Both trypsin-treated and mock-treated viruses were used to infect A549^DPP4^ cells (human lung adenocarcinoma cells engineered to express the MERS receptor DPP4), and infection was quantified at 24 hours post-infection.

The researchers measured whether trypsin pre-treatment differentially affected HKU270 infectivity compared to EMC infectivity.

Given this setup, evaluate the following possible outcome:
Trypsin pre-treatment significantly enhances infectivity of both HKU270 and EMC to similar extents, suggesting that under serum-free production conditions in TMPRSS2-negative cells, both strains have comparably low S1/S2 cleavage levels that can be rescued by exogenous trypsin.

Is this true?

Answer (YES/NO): NO